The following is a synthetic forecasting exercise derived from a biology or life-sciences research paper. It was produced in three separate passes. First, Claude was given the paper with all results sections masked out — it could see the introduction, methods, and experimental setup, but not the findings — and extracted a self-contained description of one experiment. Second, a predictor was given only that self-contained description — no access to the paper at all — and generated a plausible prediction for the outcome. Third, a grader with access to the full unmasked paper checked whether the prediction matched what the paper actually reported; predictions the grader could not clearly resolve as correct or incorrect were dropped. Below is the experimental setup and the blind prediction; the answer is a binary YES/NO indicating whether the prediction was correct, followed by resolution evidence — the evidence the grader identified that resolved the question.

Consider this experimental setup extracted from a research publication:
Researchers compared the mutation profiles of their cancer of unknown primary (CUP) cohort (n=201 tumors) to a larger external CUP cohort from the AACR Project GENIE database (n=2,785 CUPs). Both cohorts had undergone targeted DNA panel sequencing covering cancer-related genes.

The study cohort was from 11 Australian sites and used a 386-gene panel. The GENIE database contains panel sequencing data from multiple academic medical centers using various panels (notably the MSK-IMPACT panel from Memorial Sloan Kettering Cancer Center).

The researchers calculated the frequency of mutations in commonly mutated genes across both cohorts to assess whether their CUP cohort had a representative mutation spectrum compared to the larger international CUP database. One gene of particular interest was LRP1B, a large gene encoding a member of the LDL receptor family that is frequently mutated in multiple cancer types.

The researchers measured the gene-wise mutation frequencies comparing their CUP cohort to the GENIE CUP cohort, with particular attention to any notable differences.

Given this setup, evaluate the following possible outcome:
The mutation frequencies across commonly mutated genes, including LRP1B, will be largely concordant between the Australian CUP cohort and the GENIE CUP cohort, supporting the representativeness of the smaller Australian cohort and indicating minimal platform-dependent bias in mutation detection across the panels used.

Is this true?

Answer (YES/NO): NO